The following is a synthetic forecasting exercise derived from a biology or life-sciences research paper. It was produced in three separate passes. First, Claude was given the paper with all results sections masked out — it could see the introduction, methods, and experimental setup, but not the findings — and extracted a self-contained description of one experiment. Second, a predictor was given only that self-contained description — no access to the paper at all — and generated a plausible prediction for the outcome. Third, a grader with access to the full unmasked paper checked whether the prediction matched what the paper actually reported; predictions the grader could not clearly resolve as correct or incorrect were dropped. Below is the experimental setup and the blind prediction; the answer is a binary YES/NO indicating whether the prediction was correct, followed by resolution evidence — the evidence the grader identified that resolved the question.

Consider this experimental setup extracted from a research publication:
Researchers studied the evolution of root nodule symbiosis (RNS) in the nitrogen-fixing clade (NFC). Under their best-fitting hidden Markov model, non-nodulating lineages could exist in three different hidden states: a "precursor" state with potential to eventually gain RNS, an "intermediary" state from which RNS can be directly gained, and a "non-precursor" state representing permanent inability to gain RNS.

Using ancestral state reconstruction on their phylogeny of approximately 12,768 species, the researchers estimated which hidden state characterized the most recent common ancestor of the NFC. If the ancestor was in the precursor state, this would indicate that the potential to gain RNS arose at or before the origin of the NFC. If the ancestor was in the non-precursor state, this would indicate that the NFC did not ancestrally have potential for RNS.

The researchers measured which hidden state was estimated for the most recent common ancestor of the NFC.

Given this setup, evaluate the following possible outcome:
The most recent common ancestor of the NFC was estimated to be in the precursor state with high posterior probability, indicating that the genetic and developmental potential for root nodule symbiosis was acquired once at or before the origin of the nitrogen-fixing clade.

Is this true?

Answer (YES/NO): YES